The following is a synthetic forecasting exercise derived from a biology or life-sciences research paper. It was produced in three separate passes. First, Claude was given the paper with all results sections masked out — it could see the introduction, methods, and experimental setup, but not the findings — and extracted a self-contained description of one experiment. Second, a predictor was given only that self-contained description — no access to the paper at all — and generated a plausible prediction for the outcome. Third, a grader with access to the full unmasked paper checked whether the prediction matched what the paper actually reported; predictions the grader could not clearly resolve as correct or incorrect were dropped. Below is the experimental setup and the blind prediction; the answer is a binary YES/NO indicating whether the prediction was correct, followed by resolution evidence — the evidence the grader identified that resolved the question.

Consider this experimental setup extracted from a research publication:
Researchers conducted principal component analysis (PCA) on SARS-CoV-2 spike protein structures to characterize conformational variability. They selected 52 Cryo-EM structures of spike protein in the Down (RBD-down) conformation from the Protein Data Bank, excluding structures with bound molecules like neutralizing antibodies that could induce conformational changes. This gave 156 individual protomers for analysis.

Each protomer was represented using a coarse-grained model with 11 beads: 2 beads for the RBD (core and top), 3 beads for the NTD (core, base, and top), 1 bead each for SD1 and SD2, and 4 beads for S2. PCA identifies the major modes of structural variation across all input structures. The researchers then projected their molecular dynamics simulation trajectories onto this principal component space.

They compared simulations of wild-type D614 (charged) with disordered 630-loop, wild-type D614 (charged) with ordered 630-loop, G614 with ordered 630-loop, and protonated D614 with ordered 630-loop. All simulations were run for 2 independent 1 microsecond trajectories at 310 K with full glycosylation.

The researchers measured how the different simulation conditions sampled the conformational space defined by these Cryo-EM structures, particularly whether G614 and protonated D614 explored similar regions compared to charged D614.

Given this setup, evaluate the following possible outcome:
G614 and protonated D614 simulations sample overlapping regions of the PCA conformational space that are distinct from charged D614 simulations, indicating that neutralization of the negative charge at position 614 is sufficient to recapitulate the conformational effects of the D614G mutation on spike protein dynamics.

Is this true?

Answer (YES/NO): NO